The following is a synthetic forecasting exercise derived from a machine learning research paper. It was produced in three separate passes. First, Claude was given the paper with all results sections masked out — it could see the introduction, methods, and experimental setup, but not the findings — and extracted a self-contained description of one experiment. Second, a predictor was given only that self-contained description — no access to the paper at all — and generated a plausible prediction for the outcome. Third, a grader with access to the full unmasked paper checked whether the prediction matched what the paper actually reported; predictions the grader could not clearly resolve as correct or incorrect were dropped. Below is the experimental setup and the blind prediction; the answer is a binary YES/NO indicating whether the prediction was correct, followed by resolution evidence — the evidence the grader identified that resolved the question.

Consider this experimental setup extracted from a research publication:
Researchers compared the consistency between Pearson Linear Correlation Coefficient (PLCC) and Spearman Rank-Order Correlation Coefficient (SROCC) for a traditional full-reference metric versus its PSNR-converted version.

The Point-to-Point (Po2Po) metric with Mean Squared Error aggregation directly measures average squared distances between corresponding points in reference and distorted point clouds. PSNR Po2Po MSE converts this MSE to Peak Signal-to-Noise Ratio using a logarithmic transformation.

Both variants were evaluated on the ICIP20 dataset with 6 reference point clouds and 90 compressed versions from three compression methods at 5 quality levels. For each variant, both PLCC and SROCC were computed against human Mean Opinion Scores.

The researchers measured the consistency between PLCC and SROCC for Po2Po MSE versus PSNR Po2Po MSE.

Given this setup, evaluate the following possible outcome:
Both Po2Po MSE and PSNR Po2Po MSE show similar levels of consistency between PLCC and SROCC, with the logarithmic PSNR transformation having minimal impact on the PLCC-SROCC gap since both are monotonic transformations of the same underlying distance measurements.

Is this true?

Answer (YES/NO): YES